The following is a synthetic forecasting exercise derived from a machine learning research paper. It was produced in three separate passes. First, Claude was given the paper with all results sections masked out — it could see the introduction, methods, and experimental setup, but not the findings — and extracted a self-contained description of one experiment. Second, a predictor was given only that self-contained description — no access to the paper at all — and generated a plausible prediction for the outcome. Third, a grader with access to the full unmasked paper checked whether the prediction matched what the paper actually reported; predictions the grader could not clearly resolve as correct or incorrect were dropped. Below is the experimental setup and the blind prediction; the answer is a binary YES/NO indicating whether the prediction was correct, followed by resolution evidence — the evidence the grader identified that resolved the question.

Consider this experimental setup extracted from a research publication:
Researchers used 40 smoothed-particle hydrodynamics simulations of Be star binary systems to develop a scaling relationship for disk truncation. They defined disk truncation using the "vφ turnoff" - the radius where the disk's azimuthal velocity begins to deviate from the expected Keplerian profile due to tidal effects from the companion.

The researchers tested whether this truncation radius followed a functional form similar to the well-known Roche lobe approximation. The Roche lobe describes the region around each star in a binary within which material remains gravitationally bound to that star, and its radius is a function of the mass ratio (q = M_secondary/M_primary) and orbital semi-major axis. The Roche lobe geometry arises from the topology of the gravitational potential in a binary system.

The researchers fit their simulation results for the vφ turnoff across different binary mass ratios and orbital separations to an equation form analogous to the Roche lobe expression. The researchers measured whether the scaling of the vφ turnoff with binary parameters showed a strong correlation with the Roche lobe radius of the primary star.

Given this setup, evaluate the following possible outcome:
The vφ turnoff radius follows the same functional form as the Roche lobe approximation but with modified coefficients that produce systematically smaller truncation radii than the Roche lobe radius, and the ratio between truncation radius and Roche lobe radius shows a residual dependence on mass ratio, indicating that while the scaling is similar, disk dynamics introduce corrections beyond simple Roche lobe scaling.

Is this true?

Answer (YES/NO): YES